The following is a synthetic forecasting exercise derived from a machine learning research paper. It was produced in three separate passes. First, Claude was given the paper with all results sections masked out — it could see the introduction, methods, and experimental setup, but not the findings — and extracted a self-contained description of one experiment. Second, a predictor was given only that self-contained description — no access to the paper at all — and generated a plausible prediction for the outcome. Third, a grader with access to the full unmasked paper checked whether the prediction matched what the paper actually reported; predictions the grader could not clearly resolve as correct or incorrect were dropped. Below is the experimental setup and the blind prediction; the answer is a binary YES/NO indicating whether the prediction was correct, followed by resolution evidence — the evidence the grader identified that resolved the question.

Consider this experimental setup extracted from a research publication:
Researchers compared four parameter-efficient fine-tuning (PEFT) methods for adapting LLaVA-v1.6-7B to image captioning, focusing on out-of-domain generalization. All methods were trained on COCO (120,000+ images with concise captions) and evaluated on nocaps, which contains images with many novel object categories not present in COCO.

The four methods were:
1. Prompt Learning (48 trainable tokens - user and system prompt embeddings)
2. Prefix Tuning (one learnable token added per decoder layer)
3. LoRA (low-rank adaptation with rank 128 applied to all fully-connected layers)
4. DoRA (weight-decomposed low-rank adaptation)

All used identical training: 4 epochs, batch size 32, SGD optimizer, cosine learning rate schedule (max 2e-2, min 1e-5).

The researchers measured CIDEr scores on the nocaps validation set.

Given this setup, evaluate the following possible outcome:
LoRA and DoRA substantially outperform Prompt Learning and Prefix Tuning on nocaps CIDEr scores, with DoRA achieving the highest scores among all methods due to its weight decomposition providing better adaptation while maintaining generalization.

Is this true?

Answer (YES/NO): NO